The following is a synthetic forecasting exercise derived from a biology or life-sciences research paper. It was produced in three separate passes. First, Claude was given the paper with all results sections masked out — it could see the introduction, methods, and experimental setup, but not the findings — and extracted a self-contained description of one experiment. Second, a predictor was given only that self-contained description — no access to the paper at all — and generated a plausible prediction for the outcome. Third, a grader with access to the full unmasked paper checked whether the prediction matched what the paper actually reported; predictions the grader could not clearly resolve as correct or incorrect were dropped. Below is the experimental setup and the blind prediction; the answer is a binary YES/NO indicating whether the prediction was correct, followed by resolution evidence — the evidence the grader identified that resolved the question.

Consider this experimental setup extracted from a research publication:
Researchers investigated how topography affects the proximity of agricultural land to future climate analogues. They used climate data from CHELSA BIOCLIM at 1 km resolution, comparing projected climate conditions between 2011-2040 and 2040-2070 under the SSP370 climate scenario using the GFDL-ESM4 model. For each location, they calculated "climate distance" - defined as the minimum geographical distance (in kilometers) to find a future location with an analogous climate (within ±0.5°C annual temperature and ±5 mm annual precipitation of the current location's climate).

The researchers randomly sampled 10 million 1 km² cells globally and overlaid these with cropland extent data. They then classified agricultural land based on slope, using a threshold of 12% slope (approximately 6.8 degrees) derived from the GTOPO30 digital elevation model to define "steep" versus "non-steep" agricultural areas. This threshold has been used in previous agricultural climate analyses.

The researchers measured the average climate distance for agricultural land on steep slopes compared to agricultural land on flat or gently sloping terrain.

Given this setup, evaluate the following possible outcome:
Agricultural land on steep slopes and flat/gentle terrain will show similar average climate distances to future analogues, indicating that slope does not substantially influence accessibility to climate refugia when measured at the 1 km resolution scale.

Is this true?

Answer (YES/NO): NO